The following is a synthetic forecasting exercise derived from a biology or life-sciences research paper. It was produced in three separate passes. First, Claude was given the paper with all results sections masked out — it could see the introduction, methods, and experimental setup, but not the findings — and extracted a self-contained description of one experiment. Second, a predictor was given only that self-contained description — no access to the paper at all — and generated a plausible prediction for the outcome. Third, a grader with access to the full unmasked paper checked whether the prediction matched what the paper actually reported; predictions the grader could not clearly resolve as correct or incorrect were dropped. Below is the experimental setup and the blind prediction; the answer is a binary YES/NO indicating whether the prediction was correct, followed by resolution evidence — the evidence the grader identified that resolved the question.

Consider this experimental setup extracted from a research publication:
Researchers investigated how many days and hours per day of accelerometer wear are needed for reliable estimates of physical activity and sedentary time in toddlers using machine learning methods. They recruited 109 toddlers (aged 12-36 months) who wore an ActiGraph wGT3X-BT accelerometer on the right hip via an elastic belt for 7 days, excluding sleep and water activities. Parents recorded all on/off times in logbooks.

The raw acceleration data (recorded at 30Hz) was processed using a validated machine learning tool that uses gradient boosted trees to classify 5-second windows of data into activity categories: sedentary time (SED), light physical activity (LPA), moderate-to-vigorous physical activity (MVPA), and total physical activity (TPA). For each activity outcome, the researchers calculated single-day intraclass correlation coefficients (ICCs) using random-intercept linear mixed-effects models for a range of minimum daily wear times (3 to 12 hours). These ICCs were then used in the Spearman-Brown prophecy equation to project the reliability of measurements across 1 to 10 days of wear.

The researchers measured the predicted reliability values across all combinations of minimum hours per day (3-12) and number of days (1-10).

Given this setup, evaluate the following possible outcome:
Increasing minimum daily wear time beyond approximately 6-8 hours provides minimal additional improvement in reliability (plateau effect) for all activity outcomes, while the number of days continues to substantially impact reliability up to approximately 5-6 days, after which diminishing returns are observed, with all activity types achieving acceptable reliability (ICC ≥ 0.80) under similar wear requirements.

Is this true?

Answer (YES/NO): NO